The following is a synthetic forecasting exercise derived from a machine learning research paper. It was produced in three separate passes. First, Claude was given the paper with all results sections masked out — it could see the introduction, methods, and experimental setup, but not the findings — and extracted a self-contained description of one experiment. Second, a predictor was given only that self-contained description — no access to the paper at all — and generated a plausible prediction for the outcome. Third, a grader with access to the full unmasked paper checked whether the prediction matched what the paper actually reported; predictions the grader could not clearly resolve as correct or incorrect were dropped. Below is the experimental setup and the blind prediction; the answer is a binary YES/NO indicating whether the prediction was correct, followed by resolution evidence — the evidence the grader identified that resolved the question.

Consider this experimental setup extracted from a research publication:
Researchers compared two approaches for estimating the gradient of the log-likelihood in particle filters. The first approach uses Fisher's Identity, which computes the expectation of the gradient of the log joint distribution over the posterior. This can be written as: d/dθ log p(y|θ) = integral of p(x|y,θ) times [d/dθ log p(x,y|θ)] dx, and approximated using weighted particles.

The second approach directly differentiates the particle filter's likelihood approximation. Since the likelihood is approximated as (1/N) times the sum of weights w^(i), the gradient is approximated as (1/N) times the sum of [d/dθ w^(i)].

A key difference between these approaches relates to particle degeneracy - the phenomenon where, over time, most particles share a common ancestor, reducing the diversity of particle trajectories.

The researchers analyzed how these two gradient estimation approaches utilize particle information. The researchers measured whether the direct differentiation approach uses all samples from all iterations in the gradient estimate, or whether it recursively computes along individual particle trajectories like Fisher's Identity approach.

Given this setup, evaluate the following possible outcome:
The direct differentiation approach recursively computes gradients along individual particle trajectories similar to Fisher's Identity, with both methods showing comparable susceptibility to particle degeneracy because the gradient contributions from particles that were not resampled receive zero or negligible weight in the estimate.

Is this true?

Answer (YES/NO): NO